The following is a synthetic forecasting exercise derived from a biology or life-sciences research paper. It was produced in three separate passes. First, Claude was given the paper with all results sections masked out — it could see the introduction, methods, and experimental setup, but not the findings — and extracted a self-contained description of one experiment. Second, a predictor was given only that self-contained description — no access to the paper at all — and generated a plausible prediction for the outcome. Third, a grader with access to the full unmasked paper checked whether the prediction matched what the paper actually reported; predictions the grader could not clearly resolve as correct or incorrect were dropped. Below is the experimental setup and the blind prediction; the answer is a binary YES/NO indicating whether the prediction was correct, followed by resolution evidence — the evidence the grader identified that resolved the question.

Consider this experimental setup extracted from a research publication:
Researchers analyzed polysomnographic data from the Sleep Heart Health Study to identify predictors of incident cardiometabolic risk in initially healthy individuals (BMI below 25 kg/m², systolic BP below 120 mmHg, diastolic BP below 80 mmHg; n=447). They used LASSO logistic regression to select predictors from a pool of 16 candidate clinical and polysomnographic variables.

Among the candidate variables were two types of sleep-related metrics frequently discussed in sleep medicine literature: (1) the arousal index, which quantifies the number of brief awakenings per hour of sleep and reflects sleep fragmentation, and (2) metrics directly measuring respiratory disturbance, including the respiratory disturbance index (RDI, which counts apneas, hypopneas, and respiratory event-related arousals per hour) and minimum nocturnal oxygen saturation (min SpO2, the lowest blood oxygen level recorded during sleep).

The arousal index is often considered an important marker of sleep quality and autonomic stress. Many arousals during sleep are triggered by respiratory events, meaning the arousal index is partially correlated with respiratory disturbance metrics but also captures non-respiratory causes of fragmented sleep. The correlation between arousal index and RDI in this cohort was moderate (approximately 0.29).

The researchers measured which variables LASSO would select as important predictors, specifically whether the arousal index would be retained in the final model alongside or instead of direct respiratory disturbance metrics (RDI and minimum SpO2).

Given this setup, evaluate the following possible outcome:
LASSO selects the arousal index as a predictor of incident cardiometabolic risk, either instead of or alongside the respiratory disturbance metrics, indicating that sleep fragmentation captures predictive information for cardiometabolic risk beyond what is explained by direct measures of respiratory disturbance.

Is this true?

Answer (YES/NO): NO